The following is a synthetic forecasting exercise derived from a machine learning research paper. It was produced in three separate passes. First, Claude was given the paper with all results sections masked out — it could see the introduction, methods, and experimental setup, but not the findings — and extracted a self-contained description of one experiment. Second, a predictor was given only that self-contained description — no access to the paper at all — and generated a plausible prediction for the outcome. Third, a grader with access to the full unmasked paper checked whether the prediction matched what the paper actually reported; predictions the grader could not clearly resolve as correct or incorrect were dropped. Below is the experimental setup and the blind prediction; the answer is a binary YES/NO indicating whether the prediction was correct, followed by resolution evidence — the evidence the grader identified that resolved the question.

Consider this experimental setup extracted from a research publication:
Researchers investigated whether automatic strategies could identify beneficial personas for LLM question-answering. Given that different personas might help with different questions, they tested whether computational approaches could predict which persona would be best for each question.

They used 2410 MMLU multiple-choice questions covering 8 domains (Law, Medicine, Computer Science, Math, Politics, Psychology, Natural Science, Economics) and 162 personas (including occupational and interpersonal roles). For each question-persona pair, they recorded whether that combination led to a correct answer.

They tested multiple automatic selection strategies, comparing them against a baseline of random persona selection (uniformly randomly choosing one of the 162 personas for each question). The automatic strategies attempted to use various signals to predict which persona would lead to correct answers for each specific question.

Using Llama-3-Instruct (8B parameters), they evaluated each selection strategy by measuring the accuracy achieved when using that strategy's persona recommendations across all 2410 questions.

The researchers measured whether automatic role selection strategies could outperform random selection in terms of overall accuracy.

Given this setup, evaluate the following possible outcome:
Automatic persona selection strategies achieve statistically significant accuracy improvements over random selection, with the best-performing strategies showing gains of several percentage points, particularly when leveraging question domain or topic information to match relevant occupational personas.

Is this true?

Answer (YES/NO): NO